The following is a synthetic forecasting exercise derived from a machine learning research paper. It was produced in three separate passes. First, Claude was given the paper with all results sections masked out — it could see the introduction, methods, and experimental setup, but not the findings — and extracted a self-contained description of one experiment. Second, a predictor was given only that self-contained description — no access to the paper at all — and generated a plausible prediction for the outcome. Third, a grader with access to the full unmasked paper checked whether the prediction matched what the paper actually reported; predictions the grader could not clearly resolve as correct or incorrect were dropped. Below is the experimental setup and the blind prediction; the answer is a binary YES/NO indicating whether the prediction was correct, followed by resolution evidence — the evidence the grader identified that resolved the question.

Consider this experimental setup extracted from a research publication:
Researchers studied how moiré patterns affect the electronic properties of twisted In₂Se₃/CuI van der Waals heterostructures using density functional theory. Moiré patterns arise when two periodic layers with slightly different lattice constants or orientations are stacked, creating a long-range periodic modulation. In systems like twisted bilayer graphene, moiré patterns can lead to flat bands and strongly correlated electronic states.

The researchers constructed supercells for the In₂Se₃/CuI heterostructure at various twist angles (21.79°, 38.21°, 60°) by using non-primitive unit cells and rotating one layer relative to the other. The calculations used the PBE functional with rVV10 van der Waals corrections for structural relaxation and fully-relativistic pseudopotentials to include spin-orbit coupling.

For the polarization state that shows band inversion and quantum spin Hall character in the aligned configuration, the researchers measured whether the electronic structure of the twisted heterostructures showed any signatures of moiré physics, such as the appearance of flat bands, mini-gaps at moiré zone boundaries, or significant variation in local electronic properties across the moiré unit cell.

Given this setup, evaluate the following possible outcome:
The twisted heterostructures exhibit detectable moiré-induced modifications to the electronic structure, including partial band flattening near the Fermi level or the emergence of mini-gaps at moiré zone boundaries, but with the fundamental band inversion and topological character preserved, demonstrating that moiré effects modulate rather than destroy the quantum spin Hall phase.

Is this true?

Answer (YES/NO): NO